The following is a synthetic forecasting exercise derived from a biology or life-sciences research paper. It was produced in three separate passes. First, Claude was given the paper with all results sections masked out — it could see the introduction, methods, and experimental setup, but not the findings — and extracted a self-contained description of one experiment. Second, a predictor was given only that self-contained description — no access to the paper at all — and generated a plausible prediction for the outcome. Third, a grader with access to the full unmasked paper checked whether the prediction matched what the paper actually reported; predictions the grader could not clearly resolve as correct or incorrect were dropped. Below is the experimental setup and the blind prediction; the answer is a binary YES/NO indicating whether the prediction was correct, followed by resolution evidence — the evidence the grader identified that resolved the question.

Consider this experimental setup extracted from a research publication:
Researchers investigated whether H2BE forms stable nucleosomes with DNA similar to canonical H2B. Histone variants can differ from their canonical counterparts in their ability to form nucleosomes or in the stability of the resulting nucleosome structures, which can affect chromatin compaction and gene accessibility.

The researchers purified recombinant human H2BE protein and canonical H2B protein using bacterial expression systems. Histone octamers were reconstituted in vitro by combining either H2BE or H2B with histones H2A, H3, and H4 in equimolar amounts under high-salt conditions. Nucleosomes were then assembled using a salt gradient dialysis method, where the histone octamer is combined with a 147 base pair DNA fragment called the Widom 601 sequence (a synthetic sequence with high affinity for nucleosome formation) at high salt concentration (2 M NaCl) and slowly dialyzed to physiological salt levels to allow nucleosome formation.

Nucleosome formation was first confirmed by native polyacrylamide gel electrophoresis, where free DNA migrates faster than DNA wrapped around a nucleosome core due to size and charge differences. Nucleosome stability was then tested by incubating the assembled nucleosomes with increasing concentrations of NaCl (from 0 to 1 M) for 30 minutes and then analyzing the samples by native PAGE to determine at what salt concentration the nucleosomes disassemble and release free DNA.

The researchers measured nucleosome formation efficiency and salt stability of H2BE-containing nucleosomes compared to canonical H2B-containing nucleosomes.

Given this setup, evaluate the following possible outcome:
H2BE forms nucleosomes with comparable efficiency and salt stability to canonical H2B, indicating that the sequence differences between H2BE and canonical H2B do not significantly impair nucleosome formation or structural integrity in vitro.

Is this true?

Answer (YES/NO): YES